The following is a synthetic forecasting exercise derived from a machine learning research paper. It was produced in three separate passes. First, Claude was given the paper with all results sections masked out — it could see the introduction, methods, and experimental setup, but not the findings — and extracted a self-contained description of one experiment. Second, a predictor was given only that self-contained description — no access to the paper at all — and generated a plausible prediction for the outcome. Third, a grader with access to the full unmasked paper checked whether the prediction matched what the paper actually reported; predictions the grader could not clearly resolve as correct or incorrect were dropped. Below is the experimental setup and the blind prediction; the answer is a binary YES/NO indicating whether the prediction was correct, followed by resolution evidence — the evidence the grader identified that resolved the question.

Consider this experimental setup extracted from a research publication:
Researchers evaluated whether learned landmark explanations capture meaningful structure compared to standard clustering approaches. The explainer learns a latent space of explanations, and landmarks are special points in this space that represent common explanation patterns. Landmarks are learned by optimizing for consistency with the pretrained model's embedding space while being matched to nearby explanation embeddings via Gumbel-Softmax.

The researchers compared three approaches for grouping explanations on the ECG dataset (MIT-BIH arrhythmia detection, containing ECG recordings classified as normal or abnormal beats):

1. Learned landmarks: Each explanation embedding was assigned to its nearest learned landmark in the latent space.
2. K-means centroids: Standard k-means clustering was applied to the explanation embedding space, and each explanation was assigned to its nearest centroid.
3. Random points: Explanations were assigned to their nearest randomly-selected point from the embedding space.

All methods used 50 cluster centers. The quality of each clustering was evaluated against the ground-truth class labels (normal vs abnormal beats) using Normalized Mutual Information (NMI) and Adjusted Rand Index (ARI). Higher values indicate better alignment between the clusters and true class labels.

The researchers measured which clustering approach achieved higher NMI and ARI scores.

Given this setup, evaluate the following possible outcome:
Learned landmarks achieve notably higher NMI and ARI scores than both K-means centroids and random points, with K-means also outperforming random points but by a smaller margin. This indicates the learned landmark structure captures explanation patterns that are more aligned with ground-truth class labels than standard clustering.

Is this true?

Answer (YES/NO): NO